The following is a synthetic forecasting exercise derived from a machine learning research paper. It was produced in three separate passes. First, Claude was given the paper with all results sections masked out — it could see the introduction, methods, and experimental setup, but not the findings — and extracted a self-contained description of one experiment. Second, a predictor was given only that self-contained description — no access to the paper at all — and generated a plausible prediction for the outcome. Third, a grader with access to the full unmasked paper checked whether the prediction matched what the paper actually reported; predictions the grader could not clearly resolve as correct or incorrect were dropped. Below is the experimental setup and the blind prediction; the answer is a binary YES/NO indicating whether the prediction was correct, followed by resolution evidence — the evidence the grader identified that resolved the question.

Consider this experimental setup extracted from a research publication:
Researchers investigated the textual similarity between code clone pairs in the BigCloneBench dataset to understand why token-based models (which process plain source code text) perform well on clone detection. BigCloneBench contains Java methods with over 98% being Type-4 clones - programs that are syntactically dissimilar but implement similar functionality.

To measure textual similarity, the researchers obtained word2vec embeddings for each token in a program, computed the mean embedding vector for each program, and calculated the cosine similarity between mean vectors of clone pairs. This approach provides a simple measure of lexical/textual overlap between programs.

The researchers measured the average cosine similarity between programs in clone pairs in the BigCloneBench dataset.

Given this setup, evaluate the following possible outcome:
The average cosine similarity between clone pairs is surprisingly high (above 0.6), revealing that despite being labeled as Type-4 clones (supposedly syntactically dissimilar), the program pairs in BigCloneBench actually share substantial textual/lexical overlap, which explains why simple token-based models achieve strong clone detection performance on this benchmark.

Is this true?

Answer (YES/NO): YES